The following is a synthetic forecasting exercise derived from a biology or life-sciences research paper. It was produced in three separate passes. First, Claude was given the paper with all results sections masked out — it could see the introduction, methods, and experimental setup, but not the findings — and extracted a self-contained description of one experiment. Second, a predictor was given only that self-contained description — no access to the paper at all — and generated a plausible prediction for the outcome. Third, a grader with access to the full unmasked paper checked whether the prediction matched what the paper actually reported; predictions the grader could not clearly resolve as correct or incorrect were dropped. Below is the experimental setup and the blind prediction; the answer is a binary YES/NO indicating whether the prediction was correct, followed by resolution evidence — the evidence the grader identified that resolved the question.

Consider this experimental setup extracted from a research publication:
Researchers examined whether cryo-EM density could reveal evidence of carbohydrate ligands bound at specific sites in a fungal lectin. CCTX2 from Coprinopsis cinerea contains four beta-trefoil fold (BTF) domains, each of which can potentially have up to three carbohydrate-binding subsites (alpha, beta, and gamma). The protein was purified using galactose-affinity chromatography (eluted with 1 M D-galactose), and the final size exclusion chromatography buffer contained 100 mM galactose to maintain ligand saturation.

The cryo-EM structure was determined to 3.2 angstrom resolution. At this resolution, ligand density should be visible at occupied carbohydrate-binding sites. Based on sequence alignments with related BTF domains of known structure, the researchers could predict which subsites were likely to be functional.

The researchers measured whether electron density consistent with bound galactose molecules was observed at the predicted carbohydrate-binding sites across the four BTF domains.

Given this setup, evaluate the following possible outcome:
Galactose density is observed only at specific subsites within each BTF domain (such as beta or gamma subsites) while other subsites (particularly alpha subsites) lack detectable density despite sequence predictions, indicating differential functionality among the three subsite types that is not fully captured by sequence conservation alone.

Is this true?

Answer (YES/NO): NO